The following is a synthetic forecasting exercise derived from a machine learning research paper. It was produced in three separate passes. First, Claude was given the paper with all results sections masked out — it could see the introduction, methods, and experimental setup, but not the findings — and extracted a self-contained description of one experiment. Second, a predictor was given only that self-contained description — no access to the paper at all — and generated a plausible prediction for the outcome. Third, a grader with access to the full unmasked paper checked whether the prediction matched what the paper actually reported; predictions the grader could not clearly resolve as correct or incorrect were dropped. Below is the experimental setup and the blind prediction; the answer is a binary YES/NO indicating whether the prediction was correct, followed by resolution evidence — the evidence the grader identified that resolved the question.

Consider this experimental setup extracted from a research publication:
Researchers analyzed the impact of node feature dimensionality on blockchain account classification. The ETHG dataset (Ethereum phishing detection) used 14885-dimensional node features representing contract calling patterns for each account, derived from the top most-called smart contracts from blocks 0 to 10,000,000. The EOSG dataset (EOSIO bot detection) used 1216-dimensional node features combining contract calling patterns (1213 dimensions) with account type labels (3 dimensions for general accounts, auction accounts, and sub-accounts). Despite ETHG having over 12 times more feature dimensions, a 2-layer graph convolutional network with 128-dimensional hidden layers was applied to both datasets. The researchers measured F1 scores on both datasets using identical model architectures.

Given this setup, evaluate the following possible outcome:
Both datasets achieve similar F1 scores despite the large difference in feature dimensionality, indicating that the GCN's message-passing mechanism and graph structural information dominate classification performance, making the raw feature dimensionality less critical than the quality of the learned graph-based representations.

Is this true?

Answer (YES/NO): NO